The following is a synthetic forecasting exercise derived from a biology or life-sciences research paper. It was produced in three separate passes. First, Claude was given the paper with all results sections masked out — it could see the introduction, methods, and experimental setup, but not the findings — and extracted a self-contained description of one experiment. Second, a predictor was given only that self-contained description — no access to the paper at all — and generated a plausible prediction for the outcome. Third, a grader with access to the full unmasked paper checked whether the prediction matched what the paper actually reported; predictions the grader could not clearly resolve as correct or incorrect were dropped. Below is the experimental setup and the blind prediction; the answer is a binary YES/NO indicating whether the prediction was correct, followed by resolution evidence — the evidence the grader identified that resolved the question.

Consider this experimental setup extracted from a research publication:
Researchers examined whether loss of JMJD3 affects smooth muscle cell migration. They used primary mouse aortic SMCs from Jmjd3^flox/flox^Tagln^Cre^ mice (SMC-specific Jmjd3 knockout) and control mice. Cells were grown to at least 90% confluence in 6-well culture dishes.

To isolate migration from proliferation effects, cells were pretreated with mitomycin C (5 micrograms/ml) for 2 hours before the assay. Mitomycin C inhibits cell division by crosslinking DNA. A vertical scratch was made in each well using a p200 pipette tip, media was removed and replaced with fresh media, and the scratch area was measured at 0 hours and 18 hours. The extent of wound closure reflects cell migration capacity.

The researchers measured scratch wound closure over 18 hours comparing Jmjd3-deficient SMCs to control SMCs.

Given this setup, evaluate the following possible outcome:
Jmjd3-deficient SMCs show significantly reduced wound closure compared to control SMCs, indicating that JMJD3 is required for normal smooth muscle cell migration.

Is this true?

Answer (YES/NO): NO